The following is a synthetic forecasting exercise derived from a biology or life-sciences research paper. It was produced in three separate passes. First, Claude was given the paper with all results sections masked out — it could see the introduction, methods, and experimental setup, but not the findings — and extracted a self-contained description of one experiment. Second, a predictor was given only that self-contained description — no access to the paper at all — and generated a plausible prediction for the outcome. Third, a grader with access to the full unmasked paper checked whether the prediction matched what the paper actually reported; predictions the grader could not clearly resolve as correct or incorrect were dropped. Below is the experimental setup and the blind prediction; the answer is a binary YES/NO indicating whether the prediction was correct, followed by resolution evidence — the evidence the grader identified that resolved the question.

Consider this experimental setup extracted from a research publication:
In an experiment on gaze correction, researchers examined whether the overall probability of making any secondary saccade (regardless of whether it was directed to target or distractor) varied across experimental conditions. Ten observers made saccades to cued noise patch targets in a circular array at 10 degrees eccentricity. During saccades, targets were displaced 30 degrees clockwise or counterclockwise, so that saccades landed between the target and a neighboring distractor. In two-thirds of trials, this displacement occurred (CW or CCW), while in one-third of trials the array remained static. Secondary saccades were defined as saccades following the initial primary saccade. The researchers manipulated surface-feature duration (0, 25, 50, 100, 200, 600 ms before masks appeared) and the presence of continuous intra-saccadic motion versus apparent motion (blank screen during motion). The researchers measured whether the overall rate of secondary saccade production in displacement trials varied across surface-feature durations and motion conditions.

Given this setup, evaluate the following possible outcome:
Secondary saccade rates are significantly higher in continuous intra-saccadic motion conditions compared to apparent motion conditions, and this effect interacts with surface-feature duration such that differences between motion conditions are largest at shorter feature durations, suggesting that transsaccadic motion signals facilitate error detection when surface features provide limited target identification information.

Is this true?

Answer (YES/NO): NO